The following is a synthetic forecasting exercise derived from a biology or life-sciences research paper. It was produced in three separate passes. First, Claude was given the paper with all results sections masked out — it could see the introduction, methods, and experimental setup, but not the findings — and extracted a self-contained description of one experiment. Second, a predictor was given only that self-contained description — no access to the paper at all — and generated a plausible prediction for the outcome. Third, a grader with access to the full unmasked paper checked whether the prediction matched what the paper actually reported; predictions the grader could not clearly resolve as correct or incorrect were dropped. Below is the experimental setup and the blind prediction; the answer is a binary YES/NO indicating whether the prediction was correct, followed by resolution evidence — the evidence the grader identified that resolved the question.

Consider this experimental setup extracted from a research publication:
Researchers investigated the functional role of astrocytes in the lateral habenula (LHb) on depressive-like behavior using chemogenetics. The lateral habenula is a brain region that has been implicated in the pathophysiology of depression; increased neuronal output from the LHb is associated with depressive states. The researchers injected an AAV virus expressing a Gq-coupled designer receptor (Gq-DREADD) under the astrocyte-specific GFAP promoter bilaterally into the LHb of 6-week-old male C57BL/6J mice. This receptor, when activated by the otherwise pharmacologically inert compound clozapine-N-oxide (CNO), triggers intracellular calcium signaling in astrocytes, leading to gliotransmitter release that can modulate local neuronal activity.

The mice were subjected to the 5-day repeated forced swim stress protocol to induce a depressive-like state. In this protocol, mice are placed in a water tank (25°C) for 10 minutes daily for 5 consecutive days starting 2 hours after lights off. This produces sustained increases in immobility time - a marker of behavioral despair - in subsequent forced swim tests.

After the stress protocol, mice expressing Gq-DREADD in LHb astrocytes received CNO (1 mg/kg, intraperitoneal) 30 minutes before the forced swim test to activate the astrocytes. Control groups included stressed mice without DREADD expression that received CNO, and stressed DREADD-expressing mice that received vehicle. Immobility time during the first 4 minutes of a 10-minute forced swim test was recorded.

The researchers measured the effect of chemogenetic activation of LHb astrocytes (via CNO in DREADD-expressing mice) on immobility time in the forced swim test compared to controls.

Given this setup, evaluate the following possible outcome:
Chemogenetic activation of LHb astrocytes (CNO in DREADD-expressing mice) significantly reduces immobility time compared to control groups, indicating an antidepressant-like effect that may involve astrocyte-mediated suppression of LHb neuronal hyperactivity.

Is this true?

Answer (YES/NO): NO